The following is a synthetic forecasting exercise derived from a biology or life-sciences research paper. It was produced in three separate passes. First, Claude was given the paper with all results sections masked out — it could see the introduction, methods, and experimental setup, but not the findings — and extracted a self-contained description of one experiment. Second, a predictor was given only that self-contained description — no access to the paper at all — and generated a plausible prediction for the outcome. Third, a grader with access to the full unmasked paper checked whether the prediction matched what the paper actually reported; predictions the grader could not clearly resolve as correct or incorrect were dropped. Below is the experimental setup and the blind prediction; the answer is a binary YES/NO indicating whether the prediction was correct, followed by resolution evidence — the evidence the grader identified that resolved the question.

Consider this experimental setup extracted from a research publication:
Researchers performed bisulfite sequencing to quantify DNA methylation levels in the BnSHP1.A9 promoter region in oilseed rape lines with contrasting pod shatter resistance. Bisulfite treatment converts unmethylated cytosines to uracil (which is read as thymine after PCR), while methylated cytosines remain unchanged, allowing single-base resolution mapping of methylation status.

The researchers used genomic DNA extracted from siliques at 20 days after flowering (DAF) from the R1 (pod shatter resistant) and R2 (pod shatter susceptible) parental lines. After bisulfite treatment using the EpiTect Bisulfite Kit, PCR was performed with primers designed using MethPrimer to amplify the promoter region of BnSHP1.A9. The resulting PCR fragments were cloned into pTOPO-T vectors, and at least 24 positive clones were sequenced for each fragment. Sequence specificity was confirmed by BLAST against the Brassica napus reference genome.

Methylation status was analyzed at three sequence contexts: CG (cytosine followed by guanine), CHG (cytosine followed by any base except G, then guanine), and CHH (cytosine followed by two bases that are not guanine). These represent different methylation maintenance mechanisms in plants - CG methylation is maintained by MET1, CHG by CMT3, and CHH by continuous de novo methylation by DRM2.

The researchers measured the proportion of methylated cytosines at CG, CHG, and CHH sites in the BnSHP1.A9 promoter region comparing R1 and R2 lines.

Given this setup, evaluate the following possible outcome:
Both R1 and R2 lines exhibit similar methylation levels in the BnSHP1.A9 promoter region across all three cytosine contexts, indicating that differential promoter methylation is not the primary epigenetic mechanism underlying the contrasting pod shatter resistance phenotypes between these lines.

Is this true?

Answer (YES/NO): NO